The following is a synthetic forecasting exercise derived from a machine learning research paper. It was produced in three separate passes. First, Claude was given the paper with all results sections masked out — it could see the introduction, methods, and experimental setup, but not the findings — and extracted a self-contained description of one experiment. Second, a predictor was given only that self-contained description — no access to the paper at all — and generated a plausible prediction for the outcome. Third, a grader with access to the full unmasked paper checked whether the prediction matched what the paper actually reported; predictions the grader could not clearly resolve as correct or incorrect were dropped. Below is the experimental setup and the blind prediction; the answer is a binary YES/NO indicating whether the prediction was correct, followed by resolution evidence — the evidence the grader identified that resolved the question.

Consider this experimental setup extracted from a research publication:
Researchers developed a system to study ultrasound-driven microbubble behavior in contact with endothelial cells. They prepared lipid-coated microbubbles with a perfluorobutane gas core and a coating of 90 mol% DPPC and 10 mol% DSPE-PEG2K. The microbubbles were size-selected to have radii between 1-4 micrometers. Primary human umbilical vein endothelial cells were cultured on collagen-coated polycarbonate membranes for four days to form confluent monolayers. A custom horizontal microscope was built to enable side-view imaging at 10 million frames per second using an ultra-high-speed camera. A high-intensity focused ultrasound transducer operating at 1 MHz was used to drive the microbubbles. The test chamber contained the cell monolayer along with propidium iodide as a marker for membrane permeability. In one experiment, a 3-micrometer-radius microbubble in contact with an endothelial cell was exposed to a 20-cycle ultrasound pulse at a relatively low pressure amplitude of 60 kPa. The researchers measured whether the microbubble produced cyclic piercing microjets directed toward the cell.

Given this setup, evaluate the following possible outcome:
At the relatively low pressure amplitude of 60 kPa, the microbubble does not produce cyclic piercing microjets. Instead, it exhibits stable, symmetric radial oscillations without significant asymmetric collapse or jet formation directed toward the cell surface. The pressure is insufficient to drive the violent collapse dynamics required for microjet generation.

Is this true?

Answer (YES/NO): NO